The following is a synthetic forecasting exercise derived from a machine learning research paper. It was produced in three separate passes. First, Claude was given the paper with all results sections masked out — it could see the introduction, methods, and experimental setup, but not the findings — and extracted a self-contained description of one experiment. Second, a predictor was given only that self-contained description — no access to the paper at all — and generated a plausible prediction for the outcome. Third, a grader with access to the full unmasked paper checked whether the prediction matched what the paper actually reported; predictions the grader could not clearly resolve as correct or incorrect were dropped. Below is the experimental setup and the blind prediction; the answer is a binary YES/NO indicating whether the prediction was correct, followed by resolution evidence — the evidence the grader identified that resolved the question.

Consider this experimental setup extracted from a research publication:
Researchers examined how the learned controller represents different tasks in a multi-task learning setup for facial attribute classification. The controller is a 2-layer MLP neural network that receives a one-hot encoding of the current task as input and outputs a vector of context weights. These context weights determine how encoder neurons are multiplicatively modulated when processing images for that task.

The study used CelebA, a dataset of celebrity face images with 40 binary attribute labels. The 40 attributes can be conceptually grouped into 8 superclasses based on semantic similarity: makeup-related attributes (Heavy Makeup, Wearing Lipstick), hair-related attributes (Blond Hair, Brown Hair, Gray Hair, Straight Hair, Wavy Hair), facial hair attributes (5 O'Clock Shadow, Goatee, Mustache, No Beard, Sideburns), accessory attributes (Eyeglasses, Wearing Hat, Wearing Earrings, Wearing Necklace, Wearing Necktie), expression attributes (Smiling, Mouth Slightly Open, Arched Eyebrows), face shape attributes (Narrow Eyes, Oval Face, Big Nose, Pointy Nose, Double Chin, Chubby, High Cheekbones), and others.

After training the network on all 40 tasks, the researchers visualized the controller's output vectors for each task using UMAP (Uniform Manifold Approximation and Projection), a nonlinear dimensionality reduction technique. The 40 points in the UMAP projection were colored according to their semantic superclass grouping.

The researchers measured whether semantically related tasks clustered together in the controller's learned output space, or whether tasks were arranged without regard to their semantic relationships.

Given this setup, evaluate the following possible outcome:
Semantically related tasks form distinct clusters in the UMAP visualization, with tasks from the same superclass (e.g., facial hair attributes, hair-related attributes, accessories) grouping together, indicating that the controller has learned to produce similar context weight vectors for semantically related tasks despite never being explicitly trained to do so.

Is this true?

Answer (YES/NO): YES